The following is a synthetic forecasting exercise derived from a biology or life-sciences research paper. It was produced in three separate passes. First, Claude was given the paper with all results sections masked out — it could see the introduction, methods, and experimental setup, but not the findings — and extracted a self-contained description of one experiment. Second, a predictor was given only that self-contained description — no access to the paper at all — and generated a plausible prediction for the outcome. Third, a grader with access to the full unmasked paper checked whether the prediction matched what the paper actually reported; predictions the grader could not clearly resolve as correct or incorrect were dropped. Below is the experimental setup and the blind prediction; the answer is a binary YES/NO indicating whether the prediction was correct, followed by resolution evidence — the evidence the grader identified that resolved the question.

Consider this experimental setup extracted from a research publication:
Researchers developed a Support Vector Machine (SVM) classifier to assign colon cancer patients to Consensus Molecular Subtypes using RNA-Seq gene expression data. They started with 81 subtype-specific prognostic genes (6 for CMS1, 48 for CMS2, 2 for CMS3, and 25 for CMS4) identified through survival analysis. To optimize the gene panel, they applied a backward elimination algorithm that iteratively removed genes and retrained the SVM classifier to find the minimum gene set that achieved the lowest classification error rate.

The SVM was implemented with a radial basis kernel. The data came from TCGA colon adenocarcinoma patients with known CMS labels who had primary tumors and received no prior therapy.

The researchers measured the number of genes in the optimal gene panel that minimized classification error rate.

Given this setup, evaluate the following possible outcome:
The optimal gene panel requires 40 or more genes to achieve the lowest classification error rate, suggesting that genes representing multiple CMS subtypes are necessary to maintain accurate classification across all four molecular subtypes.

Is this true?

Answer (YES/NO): NO